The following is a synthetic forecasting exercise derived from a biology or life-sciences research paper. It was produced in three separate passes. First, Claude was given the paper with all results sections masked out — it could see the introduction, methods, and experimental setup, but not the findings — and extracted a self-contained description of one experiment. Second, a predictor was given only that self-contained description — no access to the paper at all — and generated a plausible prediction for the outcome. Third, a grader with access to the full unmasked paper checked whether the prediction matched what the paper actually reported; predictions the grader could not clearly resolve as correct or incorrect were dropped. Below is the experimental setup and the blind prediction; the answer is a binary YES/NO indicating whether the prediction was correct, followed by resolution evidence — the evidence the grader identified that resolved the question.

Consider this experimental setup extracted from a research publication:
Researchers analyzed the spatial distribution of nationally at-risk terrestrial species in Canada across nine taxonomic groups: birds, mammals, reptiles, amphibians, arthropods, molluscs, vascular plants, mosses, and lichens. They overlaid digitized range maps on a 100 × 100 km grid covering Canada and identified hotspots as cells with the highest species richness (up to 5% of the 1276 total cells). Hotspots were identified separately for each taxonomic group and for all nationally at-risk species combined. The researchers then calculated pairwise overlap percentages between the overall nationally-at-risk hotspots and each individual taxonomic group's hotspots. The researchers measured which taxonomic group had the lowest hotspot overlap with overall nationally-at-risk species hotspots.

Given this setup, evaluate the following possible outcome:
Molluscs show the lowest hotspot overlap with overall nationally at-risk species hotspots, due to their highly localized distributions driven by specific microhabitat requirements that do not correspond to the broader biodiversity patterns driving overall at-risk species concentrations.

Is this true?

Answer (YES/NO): NO